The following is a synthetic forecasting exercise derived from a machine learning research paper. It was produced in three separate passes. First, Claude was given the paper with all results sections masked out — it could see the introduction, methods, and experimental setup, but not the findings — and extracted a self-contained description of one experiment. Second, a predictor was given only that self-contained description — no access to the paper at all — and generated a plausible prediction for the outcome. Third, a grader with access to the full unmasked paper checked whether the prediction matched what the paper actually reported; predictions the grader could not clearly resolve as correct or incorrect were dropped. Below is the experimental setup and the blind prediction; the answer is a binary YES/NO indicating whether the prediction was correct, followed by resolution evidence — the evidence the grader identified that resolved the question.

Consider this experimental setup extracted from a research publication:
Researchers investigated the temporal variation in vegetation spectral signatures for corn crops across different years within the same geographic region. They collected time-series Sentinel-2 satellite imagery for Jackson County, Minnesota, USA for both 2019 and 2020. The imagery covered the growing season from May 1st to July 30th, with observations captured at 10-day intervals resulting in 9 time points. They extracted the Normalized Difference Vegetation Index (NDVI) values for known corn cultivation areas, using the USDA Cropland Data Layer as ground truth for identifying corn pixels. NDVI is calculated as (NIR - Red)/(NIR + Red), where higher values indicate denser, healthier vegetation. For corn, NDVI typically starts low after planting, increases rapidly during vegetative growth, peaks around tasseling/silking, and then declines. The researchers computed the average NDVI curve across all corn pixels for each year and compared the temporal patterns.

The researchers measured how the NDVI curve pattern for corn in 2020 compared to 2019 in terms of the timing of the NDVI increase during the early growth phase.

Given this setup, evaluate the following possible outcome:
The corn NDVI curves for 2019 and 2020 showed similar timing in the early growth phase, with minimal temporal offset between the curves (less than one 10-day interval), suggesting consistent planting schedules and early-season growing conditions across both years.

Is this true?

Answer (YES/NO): NO